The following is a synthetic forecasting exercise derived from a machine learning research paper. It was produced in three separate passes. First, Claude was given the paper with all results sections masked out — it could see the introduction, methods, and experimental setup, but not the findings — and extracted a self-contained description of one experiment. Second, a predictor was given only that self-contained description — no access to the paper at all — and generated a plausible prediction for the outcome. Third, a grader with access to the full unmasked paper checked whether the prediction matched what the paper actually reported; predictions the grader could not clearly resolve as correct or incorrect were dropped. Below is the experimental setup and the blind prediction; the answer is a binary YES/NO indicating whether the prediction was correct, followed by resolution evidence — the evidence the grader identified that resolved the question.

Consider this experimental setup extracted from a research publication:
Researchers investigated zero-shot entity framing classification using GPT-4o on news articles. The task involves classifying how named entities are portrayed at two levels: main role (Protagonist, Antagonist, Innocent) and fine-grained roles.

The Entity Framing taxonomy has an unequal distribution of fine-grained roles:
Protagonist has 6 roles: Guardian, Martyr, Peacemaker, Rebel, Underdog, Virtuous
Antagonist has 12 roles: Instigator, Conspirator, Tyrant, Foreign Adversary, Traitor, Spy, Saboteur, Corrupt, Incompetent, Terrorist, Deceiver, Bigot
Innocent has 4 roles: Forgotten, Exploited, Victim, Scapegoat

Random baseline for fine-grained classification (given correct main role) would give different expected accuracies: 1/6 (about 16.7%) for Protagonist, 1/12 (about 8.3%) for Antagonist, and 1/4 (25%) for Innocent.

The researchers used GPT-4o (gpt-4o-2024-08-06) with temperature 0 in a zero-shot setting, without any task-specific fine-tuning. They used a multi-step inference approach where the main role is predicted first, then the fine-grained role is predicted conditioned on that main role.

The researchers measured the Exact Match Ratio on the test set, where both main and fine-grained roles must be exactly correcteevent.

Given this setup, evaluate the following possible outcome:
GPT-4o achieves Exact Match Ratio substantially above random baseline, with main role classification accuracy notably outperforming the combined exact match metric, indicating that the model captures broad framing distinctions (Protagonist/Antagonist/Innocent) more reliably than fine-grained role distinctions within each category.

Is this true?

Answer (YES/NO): YES